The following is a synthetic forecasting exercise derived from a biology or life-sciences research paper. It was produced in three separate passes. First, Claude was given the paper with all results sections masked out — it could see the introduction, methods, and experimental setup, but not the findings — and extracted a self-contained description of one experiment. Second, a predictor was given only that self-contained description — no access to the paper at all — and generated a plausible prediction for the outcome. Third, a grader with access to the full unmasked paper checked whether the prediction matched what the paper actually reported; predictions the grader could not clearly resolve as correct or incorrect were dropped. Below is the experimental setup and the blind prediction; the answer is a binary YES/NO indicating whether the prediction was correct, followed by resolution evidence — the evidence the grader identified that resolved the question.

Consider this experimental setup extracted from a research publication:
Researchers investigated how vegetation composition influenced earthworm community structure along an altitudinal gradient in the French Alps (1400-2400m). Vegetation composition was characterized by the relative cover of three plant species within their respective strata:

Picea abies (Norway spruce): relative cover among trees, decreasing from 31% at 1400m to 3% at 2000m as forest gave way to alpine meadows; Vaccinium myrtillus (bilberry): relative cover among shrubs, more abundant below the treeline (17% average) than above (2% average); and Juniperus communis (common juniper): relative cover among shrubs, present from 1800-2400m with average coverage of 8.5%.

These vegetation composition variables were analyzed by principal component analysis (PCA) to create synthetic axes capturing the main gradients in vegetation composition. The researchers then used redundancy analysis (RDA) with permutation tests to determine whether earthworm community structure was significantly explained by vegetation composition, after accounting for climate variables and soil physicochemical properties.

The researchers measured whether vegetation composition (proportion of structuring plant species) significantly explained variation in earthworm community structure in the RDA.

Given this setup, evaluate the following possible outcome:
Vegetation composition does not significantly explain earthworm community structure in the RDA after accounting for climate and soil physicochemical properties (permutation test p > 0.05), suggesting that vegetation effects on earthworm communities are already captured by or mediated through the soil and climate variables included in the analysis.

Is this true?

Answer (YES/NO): NO